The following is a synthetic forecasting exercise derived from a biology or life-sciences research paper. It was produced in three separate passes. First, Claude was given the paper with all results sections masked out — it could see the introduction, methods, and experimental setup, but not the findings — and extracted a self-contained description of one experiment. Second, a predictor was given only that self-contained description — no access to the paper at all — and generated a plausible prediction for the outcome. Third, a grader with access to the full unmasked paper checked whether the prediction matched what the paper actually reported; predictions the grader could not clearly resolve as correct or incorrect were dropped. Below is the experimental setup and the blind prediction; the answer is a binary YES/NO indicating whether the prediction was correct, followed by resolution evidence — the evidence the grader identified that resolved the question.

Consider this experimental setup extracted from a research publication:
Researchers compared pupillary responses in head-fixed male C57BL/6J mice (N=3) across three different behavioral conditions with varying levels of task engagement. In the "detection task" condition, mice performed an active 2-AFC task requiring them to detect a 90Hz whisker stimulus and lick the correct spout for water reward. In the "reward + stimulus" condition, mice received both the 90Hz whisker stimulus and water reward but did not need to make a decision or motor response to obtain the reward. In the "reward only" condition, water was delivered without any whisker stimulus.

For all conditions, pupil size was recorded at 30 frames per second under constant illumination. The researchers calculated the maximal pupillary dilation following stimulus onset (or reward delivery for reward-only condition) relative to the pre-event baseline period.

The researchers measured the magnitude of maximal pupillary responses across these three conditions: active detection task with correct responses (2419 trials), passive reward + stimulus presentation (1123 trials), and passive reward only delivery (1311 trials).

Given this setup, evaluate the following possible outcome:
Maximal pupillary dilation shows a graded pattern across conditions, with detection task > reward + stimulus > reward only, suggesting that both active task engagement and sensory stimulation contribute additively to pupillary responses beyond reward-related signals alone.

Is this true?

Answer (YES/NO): YES